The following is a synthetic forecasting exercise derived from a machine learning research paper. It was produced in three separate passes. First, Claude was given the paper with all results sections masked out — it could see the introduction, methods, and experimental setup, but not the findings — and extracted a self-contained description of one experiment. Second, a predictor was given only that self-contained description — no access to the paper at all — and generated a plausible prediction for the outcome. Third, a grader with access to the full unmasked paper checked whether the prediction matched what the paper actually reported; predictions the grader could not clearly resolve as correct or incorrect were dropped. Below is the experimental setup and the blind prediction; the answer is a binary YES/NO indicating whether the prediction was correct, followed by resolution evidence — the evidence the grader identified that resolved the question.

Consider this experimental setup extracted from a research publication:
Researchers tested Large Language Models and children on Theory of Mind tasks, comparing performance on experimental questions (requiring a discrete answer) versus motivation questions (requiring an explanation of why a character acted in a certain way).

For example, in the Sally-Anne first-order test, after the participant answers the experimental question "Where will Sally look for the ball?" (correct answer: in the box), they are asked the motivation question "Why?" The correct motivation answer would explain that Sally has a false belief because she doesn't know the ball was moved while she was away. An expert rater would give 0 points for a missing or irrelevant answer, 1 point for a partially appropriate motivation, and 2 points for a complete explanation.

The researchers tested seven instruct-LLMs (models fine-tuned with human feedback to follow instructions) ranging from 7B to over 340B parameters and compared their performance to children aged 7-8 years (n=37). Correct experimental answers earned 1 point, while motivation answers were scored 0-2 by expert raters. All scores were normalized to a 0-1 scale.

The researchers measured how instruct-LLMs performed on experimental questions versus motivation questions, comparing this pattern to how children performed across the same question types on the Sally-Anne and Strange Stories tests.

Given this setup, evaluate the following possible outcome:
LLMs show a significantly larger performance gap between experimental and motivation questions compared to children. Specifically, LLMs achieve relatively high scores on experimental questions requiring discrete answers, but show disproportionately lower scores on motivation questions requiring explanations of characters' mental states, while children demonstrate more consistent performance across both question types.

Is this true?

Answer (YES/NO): NO